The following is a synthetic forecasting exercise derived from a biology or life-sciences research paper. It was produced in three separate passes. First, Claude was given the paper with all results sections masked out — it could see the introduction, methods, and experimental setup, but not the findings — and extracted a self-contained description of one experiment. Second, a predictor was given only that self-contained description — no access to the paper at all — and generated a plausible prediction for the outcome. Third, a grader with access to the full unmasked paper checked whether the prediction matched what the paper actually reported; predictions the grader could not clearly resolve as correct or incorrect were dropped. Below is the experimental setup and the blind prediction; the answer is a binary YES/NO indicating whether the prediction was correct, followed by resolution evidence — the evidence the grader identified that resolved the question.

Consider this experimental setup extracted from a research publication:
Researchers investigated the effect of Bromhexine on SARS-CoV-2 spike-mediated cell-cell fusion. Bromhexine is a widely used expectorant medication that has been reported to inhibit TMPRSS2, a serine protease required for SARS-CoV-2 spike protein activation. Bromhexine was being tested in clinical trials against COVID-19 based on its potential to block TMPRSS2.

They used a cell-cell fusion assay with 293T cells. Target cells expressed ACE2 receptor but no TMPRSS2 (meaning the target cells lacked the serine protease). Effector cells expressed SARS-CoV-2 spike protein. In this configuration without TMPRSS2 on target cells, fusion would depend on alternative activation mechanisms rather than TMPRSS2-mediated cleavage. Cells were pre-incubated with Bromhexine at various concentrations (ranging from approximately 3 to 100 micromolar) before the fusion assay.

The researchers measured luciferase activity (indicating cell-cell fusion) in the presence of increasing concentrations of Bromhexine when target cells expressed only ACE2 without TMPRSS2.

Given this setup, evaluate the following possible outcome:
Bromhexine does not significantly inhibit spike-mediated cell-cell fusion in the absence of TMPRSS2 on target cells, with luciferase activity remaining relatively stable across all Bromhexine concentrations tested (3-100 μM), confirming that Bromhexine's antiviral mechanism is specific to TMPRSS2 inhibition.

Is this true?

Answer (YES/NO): NO